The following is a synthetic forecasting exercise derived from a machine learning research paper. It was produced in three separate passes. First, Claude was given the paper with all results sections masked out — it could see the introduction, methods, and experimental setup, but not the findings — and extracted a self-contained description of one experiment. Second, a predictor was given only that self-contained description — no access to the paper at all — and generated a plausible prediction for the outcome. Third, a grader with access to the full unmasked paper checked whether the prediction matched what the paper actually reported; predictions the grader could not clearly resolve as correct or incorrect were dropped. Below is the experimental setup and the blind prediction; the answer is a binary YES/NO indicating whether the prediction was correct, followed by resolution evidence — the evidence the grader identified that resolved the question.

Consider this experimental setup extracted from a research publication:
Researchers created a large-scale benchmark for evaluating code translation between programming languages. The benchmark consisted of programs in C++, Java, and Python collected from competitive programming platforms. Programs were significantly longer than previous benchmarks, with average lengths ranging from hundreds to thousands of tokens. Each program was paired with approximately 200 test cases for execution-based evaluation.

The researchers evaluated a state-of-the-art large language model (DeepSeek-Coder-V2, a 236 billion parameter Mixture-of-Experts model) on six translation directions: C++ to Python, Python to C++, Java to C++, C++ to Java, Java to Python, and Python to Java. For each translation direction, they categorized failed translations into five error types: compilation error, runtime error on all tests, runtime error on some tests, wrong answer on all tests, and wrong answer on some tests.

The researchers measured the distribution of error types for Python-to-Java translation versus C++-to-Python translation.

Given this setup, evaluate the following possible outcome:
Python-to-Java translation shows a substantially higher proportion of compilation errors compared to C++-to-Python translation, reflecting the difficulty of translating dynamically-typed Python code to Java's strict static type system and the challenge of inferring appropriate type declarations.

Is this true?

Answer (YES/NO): NO